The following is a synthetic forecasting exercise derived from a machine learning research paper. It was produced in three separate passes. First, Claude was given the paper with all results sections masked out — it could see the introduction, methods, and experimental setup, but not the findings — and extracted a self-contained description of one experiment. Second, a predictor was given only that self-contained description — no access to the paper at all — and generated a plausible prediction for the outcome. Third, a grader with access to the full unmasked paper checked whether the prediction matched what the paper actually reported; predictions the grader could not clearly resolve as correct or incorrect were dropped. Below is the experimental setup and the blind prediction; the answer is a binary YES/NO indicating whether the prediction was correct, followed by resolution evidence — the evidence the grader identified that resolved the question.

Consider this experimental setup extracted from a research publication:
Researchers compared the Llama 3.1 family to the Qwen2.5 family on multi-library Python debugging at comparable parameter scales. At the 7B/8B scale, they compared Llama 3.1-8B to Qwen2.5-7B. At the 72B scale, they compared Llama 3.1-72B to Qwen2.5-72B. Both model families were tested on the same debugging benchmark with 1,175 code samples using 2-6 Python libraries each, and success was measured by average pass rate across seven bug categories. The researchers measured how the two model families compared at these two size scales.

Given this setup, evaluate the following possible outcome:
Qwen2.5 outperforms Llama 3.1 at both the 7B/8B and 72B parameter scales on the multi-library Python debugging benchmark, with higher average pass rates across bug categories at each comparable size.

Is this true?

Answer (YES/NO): YES